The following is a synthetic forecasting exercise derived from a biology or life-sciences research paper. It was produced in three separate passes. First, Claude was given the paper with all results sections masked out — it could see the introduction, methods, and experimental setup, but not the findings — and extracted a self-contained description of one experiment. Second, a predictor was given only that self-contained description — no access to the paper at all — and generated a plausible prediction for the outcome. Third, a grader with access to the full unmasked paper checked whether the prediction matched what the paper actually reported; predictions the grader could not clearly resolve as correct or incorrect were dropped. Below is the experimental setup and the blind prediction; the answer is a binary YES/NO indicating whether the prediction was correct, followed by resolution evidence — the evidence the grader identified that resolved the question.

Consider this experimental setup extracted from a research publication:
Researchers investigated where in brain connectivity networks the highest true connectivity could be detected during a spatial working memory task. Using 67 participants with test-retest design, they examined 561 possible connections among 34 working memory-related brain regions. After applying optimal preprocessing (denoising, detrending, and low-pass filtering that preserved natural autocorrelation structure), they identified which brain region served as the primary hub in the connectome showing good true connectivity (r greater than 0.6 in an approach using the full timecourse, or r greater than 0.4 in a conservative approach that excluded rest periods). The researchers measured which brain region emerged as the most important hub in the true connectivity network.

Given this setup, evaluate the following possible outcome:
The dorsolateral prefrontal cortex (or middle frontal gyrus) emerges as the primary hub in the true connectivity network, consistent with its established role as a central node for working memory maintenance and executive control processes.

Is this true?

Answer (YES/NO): YES